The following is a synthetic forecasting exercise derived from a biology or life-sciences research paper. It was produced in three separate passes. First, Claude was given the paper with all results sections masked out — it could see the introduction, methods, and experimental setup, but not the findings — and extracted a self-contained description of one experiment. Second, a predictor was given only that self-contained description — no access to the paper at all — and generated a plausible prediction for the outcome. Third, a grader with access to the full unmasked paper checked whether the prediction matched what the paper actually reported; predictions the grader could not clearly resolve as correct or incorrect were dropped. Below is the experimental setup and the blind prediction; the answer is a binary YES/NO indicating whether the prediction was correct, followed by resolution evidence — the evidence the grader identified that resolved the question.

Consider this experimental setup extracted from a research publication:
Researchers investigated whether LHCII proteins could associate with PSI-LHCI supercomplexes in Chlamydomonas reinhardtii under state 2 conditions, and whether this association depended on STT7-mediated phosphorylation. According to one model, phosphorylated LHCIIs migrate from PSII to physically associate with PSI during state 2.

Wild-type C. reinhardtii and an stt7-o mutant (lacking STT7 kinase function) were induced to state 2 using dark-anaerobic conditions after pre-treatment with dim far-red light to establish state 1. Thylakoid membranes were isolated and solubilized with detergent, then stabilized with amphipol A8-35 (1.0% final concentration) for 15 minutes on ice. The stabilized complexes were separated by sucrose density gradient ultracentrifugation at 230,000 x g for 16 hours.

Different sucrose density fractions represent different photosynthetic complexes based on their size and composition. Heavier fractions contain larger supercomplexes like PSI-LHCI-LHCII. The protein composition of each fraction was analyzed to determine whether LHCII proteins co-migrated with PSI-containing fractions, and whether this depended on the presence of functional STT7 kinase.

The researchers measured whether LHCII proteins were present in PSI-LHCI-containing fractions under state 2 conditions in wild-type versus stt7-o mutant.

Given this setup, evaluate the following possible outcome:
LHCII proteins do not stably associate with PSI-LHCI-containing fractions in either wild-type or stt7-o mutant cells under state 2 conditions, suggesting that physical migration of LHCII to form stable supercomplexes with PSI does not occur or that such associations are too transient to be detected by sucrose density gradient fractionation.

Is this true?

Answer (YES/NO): NO